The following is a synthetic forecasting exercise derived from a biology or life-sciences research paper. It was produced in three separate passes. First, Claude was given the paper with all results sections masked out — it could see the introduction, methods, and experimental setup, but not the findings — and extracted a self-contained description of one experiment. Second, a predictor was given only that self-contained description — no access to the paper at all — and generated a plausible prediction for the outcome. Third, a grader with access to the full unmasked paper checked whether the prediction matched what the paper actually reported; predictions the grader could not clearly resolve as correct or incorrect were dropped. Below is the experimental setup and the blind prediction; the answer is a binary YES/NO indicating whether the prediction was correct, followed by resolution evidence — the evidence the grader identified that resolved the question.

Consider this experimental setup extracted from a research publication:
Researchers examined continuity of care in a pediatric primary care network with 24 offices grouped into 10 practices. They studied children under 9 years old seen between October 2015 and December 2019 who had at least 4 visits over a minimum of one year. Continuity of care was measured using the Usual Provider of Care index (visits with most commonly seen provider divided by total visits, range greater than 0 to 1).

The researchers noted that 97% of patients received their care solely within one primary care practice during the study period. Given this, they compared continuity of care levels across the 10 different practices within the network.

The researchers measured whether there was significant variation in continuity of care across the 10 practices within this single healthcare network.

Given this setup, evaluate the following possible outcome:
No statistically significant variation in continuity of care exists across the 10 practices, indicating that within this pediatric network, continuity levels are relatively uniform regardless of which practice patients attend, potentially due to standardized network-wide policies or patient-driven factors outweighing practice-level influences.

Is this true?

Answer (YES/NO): NO